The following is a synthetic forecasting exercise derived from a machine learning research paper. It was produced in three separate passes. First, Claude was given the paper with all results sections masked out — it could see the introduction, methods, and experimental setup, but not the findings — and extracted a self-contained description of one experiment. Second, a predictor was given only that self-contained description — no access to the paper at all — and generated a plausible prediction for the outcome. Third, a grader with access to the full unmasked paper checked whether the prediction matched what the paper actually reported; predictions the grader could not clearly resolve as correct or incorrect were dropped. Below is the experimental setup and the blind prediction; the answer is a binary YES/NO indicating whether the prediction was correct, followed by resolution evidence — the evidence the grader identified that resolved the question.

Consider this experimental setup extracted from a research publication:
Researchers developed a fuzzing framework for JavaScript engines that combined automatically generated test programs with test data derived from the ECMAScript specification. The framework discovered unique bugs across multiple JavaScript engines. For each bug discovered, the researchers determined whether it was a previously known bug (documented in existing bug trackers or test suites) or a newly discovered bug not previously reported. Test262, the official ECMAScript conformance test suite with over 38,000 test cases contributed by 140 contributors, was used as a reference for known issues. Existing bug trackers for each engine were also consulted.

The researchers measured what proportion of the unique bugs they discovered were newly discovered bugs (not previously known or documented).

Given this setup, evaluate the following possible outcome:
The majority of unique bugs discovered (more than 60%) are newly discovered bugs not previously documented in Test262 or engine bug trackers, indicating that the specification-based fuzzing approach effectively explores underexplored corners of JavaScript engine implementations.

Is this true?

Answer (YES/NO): YES